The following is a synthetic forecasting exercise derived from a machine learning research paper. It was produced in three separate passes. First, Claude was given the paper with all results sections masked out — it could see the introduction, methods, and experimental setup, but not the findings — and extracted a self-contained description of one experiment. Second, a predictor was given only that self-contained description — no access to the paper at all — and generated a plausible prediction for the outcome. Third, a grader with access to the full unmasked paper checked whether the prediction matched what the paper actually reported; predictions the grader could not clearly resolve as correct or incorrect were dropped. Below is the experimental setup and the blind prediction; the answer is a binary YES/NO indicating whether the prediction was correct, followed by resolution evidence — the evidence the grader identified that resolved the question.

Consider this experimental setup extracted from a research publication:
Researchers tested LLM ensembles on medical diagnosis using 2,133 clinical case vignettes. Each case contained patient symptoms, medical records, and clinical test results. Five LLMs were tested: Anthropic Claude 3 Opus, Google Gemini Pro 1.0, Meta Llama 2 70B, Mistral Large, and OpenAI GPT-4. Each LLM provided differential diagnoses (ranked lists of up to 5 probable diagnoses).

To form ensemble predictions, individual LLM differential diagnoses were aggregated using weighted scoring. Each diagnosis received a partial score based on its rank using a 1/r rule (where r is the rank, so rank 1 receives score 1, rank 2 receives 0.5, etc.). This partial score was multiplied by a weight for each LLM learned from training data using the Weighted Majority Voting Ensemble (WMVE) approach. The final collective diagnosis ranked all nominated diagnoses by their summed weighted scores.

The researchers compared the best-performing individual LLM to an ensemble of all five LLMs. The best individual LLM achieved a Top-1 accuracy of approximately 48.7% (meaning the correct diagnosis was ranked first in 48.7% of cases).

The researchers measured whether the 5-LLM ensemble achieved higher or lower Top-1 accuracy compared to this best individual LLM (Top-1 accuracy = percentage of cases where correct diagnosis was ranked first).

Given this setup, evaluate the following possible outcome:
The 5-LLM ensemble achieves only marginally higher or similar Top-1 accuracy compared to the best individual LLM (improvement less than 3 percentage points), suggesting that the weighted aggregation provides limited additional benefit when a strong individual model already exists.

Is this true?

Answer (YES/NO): NO